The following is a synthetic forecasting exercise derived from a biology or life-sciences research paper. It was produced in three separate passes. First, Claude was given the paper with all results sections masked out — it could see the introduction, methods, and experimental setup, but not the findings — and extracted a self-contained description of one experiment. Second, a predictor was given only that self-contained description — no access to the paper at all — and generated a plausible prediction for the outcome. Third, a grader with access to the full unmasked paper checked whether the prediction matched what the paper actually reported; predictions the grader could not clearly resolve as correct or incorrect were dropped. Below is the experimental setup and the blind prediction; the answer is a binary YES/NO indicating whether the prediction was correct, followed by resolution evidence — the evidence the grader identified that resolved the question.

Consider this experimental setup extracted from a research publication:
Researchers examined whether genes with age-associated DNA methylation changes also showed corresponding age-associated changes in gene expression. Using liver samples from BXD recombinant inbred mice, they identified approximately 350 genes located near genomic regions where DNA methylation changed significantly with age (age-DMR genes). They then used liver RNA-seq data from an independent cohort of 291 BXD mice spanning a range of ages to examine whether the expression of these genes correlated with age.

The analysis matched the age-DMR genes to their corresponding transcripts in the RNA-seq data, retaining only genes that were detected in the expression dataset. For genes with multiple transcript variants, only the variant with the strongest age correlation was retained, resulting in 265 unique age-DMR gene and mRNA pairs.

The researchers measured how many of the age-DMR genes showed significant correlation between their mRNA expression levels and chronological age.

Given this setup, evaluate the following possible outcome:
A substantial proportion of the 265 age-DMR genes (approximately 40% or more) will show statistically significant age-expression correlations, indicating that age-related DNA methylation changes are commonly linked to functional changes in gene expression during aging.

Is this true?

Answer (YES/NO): YES